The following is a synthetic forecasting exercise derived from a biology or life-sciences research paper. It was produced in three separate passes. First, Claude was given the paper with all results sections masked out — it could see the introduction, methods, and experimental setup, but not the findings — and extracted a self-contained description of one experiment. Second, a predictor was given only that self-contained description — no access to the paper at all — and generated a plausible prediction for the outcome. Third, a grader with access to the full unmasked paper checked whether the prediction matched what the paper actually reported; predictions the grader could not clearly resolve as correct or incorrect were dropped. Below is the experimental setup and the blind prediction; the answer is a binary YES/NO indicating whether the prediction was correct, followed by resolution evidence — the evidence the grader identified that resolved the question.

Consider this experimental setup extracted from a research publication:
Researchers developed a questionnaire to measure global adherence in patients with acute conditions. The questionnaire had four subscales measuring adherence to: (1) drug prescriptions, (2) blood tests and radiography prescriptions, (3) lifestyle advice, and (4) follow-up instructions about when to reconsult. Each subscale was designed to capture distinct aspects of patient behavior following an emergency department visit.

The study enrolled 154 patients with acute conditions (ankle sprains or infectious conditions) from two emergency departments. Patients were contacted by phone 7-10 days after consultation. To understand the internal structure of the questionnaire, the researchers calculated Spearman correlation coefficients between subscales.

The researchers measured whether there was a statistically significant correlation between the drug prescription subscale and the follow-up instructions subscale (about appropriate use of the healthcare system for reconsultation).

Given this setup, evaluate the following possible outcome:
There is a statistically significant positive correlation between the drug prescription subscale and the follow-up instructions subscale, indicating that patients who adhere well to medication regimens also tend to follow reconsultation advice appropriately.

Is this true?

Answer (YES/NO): YES